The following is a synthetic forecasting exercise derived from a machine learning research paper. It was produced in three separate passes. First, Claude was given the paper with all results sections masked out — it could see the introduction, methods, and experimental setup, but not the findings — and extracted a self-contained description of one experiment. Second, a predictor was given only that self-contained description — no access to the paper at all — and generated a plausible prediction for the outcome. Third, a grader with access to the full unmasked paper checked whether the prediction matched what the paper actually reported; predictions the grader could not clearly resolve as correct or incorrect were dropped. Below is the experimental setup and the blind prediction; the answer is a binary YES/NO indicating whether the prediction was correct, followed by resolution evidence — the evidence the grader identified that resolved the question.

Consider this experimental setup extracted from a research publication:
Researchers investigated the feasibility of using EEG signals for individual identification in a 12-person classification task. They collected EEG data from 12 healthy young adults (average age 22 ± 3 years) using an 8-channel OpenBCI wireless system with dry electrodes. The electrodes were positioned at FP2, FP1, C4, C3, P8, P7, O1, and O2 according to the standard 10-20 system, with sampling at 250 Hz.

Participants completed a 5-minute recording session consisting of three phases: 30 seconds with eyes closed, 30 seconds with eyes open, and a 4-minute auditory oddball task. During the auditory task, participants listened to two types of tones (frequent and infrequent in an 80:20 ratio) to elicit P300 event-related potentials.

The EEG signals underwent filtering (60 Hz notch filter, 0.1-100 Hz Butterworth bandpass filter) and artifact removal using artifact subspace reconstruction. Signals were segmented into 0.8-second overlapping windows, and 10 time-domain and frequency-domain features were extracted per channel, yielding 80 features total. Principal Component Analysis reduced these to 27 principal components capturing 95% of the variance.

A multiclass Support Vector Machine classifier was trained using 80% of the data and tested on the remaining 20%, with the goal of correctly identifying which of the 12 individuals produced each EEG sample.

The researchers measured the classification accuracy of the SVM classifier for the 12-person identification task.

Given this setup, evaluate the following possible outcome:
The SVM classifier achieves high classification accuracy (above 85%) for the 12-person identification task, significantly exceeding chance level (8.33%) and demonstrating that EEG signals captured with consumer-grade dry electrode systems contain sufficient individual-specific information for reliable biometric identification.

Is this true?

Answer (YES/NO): YES